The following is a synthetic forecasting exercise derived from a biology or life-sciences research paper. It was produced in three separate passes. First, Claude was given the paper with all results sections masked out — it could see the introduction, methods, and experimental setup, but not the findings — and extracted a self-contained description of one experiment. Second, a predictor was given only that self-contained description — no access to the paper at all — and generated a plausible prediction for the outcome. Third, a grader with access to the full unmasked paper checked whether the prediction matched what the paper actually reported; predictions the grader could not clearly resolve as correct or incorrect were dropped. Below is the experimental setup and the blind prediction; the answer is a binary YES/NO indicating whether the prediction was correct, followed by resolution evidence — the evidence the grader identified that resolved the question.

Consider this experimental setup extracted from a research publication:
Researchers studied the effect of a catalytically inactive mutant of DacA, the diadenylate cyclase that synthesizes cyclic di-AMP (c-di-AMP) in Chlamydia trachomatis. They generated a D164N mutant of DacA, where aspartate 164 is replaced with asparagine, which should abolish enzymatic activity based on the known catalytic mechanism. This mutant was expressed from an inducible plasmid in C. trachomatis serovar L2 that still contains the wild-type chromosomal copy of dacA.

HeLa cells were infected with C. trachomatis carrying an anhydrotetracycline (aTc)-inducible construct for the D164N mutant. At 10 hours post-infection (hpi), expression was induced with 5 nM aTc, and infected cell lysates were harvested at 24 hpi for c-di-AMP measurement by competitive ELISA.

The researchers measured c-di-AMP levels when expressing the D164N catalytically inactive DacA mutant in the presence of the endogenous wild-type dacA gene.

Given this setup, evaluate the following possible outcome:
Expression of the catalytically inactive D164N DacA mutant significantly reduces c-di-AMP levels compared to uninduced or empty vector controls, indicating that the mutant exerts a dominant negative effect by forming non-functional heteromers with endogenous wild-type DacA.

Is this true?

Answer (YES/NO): NO